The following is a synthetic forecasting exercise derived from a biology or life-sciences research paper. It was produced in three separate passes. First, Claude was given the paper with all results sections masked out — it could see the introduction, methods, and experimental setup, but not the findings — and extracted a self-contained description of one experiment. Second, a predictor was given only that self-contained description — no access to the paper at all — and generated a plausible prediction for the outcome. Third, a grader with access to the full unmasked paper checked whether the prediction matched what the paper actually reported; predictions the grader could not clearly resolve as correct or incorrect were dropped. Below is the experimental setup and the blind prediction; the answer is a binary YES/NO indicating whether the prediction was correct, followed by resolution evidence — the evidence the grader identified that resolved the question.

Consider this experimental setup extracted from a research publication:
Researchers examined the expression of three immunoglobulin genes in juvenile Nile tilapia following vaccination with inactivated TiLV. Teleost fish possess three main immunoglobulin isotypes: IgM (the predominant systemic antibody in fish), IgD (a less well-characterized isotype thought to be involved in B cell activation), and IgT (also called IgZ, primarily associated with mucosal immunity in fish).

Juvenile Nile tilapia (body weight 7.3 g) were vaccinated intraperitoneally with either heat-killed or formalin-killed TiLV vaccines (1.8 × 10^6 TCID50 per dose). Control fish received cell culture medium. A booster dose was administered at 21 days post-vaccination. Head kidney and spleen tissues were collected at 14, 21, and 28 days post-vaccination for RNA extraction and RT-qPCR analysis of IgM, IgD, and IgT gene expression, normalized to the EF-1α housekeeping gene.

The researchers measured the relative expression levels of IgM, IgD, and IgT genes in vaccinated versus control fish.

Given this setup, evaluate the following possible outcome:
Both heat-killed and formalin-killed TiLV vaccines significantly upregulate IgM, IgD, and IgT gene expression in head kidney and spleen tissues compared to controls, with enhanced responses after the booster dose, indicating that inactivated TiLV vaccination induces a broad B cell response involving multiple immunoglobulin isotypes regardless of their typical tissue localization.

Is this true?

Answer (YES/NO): NO